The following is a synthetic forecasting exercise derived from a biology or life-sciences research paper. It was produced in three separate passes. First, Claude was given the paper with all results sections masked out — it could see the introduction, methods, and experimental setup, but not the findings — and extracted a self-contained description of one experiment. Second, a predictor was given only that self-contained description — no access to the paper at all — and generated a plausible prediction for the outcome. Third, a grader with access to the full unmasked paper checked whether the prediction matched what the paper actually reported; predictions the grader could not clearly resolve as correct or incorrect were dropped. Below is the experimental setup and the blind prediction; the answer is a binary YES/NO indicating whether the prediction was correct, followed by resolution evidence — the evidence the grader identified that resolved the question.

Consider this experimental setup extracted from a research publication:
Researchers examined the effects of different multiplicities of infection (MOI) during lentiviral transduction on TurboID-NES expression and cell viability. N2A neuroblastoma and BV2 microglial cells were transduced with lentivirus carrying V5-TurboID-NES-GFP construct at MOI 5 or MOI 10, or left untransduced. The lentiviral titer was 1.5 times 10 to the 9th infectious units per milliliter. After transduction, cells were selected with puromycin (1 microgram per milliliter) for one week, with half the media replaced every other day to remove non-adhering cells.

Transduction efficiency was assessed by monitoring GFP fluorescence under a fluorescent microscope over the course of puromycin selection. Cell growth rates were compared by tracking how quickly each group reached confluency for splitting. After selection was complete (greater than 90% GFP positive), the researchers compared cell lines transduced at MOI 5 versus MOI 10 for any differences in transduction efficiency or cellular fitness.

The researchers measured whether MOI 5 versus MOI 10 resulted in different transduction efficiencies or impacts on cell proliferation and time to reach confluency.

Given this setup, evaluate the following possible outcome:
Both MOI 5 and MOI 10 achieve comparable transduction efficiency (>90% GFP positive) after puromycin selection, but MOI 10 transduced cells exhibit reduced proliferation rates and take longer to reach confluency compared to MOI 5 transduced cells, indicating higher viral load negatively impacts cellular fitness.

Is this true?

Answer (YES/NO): YES